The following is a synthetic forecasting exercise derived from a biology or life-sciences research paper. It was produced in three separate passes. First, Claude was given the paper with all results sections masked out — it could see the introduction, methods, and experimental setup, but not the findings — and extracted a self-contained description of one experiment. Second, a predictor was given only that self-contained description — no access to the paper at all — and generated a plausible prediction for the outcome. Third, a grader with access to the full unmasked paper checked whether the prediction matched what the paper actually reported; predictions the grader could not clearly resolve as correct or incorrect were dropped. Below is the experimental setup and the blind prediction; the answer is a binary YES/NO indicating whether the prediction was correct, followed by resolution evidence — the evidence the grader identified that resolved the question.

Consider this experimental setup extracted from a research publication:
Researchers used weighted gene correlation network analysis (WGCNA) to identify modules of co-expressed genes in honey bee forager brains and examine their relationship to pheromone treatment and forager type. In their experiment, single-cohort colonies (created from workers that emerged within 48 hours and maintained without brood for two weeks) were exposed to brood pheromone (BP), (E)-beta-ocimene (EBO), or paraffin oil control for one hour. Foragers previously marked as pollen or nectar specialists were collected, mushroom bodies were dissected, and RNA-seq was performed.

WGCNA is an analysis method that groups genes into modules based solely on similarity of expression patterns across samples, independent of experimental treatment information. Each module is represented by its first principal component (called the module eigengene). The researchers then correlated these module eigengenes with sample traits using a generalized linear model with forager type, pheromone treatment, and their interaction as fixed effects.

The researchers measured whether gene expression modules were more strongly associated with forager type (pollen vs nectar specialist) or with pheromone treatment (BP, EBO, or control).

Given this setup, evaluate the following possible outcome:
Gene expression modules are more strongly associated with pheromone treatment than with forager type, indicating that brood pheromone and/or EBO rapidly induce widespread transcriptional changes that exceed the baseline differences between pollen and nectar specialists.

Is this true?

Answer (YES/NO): NO